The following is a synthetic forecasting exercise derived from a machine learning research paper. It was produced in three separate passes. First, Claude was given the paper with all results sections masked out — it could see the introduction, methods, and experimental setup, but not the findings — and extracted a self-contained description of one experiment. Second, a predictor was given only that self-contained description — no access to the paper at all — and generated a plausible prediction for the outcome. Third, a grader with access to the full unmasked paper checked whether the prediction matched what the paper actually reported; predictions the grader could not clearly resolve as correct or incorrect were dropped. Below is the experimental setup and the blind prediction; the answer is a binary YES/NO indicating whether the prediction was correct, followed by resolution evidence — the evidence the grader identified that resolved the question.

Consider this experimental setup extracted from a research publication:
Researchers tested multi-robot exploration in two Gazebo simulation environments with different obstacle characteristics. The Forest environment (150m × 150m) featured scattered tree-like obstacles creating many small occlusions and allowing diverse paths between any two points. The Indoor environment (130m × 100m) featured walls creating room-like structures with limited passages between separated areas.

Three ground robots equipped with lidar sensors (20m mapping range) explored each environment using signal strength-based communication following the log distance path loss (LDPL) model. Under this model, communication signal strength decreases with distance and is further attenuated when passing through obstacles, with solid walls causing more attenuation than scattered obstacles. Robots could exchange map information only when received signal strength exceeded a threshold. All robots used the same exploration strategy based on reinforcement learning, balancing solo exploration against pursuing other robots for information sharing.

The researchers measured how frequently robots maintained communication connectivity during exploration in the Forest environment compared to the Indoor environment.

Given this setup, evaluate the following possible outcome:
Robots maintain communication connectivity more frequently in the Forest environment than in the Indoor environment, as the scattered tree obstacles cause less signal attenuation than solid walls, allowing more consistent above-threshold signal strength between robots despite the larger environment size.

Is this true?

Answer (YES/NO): YES